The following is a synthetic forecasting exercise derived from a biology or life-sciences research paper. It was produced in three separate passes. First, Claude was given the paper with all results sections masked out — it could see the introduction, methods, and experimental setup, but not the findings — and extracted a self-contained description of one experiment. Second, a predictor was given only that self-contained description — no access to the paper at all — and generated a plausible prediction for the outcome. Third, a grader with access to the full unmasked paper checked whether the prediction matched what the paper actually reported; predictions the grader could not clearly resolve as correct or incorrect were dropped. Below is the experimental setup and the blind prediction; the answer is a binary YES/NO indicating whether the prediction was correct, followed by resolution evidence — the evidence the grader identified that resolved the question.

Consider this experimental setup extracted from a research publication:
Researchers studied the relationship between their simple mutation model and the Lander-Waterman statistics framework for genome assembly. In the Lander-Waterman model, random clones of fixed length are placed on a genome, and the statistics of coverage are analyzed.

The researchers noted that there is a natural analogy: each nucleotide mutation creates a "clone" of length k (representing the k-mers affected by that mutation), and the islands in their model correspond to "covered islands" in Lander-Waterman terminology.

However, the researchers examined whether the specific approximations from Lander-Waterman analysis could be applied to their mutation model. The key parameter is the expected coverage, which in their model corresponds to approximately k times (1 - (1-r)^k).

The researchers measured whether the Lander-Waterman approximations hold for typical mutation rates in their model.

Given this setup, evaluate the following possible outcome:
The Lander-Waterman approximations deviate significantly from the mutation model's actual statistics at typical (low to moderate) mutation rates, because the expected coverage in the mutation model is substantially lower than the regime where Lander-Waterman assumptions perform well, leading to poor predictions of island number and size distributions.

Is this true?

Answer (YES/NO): YES